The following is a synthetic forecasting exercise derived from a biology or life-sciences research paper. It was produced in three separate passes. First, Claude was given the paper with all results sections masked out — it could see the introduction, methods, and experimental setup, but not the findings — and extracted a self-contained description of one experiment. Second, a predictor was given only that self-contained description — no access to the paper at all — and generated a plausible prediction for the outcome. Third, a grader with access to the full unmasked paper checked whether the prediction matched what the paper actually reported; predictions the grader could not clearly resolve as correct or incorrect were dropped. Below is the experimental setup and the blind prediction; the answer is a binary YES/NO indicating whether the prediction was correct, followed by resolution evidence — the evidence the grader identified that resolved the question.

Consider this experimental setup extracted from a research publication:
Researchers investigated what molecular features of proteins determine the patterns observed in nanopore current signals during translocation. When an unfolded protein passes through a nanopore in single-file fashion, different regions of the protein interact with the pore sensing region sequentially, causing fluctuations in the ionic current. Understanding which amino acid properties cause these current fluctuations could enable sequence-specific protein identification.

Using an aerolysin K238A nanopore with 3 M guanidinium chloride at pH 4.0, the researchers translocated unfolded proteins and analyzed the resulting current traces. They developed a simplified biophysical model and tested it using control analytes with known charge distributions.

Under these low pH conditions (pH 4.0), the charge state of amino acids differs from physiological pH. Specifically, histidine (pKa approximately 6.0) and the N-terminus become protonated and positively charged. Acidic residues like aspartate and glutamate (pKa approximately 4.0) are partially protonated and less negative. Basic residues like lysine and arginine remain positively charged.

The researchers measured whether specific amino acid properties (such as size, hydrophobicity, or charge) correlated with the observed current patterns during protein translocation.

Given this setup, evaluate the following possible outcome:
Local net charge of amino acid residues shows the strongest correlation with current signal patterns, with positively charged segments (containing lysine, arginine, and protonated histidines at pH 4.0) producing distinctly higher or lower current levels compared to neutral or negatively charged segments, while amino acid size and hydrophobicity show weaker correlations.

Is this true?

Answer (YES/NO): NO